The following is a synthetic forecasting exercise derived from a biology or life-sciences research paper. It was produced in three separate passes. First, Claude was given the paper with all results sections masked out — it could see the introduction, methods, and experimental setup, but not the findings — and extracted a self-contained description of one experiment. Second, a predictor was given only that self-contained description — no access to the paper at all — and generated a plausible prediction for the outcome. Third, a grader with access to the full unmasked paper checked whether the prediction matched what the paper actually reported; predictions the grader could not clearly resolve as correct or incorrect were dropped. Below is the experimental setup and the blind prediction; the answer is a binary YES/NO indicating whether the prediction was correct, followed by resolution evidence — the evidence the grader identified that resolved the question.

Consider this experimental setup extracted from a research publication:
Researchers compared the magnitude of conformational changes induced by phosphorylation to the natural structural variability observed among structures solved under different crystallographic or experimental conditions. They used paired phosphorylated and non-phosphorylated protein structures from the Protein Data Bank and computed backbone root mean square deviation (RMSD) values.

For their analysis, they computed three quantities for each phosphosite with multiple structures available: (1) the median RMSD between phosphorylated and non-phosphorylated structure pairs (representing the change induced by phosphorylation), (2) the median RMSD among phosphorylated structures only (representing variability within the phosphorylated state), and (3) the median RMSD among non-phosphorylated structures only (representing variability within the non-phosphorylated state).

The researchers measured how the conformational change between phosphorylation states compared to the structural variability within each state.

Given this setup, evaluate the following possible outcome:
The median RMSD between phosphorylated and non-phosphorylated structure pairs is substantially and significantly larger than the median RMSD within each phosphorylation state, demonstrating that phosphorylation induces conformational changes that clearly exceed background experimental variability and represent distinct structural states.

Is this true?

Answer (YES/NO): NO